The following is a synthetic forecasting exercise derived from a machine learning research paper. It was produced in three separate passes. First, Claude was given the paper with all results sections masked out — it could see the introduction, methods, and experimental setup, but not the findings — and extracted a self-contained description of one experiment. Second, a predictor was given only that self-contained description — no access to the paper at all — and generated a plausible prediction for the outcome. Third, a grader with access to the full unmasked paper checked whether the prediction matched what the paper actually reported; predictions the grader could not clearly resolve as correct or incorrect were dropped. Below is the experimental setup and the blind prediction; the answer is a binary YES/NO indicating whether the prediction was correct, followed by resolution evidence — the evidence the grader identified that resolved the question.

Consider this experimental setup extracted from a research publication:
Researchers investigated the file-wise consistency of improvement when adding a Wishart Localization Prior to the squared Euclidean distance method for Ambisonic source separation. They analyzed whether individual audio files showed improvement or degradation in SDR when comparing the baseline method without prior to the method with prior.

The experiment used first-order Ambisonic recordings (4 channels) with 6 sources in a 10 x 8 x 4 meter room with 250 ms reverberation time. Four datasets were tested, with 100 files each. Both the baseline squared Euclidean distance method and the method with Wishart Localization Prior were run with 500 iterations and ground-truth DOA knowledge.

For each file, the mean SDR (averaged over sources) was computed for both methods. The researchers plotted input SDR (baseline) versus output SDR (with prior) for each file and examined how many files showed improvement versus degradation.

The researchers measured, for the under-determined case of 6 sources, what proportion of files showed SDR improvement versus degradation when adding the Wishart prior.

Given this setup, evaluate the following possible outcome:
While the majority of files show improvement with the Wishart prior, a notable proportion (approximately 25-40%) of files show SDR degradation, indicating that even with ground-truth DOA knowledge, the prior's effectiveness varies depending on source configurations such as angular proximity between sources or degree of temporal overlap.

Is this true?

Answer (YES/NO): NO